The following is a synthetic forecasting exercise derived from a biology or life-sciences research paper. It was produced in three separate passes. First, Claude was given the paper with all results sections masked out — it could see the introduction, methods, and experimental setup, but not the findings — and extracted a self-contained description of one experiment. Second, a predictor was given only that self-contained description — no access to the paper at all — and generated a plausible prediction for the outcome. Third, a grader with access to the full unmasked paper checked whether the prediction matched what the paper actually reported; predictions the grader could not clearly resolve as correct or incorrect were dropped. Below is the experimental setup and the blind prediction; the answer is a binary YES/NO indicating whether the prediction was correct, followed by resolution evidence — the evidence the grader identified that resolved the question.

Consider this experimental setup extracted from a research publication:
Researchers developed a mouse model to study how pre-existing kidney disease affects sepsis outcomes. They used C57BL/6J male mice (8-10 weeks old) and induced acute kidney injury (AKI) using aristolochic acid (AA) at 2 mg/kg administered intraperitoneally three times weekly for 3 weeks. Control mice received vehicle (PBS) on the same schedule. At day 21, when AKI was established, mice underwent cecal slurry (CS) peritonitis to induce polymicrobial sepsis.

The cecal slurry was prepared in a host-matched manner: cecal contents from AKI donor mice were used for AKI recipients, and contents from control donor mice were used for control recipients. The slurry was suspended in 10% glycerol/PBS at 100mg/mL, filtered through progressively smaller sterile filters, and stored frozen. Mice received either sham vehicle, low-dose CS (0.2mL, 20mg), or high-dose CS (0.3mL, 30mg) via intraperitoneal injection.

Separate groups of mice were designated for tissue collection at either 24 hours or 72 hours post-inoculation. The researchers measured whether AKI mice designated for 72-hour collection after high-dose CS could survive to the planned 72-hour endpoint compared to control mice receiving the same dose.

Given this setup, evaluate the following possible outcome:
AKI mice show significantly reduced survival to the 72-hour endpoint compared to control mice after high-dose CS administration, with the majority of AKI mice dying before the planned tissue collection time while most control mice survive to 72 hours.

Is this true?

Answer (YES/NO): YES